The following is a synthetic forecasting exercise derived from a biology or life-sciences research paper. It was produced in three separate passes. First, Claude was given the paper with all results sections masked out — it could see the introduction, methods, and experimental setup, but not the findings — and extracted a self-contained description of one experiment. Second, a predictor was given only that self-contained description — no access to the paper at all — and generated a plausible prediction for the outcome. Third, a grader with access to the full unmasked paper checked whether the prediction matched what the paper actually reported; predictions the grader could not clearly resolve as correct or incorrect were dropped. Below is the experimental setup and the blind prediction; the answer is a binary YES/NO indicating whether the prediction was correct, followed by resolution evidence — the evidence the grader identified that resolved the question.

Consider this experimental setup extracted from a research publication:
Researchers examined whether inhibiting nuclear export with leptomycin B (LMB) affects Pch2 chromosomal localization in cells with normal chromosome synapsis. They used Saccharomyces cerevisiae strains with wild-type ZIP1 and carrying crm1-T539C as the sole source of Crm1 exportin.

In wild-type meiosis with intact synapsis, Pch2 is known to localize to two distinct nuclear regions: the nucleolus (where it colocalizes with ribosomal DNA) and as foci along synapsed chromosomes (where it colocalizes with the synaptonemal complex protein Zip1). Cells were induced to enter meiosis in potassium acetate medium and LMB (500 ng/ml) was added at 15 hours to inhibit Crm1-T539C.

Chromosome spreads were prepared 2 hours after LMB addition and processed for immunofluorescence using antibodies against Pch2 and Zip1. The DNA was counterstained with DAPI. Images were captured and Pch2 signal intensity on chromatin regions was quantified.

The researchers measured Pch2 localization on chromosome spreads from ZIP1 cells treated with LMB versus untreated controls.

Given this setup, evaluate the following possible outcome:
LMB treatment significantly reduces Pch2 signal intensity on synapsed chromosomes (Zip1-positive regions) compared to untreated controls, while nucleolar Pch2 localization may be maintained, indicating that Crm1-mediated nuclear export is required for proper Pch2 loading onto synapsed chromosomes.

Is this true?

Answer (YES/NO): NO